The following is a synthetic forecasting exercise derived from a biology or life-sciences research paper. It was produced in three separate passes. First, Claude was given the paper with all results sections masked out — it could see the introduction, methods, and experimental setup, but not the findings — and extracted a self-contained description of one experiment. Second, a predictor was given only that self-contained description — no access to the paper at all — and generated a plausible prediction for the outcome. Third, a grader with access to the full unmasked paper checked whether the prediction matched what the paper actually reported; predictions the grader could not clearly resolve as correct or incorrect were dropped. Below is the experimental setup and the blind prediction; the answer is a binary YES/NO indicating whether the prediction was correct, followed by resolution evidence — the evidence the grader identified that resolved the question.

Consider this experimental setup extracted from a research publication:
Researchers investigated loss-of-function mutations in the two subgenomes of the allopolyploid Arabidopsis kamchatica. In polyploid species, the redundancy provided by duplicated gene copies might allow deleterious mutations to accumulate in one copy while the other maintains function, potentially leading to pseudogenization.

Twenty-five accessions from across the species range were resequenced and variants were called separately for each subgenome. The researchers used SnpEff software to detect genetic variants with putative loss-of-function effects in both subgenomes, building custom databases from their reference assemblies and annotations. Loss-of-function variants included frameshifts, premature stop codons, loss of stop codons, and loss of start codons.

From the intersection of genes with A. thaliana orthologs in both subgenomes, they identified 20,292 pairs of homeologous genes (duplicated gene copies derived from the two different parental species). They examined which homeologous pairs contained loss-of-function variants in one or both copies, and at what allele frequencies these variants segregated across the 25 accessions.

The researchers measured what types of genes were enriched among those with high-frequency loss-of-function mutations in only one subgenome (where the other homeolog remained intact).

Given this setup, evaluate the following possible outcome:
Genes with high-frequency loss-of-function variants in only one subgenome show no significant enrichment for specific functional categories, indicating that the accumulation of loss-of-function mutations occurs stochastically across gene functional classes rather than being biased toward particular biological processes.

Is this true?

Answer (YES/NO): NO